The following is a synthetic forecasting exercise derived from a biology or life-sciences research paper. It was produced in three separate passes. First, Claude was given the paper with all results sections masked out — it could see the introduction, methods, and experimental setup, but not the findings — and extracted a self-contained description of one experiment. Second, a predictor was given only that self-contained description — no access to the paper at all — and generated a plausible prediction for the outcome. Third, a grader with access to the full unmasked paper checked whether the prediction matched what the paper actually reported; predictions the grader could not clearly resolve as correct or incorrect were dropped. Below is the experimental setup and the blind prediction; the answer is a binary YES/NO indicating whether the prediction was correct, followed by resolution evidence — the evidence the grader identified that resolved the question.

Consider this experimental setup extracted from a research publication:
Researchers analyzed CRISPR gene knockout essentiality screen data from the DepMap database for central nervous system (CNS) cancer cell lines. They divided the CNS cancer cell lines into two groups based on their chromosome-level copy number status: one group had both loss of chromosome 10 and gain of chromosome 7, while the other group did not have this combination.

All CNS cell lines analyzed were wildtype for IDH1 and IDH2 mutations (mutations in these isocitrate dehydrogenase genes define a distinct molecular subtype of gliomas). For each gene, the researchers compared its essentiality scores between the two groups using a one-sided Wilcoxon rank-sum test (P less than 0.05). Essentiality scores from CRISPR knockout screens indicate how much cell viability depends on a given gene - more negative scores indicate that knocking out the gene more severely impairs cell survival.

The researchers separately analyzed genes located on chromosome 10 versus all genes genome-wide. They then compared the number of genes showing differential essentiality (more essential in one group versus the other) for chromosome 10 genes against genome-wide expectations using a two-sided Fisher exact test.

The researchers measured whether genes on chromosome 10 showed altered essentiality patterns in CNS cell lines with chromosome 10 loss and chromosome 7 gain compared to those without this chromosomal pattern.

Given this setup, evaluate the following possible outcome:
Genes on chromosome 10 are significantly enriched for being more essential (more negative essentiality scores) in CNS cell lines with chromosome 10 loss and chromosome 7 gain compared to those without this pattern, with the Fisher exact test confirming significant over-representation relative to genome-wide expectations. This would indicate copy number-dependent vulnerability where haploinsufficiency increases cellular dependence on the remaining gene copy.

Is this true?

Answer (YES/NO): NO